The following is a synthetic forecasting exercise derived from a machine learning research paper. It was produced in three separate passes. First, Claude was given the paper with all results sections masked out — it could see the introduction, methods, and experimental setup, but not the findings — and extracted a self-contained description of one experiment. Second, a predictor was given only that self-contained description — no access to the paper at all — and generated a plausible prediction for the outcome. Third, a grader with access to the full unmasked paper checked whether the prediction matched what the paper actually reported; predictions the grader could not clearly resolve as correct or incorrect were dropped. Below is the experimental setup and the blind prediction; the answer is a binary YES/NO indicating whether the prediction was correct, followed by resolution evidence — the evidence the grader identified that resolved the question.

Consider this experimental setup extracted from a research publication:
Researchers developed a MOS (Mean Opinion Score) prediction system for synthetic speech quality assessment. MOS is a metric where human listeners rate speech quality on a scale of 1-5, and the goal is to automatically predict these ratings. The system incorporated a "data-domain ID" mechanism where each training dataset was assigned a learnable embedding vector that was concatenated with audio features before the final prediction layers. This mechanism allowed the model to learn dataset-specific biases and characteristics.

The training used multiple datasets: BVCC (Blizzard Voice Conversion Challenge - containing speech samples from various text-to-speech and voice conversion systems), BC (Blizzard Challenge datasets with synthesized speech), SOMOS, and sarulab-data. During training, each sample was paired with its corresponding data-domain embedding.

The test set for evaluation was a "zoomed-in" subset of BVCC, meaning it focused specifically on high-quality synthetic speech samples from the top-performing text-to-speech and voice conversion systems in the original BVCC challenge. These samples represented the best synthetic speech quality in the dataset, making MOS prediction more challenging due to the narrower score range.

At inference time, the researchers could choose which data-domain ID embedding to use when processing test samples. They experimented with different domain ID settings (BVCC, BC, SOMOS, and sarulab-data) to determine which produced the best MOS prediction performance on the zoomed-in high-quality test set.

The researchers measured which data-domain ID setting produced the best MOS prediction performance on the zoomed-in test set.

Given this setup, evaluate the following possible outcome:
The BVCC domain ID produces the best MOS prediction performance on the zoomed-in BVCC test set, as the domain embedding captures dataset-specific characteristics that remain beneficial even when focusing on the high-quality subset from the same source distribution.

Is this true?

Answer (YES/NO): NO